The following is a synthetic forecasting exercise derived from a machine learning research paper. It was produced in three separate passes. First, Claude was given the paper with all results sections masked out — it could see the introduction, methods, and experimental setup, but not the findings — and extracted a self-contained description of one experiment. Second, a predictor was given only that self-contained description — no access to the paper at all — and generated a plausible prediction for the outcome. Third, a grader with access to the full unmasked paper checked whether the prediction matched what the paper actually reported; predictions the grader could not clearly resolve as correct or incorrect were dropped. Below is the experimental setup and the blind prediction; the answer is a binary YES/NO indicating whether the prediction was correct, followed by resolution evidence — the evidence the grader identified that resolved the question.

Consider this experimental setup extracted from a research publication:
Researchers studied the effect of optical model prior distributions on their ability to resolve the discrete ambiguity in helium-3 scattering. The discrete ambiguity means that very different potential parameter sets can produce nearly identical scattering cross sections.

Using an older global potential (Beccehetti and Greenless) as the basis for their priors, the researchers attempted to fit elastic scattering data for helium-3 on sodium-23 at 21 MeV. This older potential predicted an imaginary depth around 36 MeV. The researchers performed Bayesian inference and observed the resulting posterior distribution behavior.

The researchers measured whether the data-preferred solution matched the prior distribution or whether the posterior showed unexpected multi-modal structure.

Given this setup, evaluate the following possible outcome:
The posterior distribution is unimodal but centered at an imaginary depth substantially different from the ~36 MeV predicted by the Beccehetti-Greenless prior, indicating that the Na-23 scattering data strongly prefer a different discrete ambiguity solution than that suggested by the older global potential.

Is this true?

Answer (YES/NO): NO